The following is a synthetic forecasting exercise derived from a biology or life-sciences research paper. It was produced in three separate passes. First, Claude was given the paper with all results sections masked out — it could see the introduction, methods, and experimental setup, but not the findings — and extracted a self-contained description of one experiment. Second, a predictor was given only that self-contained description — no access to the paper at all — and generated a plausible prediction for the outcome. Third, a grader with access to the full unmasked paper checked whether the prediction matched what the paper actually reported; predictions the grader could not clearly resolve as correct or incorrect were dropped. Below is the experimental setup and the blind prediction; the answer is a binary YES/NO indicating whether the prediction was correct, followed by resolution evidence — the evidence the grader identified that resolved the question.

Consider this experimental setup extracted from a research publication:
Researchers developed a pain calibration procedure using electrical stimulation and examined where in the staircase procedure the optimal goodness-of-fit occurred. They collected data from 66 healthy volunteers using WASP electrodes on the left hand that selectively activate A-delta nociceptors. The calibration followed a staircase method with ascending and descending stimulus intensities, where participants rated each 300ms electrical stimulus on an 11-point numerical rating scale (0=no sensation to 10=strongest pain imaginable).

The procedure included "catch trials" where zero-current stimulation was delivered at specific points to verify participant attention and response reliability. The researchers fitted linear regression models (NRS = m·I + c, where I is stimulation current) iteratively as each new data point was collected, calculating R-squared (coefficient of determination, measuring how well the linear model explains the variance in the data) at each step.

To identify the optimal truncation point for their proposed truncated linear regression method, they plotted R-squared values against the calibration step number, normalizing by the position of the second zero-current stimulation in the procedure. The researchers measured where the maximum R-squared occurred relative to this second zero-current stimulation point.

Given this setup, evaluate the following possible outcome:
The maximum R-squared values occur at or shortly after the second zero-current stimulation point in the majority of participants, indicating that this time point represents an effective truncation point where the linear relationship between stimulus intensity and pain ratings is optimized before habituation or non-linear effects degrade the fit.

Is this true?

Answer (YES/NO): NO